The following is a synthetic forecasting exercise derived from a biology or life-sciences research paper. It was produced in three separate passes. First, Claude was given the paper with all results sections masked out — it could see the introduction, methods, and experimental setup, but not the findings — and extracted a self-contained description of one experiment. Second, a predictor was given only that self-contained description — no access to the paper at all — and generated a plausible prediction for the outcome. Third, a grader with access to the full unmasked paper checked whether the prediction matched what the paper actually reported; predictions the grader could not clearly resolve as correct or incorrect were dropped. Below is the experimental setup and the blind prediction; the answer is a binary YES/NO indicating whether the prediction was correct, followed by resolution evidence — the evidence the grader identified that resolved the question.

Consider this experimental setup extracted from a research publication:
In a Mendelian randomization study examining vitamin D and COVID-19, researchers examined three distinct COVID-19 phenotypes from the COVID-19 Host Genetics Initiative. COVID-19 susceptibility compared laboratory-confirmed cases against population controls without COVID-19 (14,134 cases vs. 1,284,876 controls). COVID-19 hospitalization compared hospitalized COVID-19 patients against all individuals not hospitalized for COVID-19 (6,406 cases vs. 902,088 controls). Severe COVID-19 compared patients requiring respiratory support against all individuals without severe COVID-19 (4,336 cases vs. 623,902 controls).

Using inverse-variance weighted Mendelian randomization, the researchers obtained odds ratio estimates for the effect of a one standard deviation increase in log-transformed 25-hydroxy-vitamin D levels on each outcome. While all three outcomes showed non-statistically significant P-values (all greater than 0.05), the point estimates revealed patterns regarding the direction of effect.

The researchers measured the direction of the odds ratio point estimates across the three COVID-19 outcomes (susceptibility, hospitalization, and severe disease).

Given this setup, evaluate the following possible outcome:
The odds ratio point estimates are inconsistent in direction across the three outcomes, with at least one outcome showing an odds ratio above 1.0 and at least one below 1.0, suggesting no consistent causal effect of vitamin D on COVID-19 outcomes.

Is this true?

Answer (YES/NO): YES